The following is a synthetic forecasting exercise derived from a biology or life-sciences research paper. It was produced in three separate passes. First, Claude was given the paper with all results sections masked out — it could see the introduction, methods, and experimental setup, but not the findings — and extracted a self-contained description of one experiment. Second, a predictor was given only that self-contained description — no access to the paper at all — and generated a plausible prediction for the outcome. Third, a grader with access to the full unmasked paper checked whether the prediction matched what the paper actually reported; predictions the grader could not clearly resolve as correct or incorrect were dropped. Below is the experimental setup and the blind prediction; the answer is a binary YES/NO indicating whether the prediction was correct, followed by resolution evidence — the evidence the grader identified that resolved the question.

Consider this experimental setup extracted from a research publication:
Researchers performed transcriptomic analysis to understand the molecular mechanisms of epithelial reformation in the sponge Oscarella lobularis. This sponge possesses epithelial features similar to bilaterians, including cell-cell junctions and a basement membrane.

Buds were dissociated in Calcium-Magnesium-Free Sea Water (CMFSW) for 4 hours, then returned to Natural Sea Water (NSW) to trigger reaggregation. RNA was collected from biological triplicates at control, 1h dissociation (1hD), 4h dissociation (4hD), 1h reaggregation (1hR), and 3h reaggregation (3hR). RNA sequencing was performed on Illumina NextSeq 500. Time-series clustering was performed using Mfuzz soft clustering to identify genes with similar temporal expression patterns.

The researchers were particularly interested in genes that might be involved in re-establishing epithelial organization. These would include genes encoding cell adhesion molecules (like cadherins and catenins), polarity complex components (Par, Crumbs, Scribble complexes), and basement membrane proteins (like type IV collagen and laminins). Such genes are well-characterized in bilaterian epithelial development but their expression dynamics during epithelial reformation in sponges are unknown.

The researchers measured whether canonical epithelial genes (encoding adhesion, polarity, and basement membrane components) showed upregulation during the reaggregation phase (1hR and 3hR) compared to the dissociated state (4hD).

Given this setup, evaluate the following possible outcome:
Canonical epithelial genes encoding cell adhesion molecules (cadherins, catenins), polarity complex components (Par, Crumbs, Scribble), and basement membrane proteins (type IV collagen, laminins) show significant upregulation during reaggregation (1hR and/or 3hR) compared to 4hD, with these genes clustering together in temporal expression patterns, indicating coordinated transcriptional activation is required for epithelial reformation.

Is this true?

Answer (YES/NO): NO